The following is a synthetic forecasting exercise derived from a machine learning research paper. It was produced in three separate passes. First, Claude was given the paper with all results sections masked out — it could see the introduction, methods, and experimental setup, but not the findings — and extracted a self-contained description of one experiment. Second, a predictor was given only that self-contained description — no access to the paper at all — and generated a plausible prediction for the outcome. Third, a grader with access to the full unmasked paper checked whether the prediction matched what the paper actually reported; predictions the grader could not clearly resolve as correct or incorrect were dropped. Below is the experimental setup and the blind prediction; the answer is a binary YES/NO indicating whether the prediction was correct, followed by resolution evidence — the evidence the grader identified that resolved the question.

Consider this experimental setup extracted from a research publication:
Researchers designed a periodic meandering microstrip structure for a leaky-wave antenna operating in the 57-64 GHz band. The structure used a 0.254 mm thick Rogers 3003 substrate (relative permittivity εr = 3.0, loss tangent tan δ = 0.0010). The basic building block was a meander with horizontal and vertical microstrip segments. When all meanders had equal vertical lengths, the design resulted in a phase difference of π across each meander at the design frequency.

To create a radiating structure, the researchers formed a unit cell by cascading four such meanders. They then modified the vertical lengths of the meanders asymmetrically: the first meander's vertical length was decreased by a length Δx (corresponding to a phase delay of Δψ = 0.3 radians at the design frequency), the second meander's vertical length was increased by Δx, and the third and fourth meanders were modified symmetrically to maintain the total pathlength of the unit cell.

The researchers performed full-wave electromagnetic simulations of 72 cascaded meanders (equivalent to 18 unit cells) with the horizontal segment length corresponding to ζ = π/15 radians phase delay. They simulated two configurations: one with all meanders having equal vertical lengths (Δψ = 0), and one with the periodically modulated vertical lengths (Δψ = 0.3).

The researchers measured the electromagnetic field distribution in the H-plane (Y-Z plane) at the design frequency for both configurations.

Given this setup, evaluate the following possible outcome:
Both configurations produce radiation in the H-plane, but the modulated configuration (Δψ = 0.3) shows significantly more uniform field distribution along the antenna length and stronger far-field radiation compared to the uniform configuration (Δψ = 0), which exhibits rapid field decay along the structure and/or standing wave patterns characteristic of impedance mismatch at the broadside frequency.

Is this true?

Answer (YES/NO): NO